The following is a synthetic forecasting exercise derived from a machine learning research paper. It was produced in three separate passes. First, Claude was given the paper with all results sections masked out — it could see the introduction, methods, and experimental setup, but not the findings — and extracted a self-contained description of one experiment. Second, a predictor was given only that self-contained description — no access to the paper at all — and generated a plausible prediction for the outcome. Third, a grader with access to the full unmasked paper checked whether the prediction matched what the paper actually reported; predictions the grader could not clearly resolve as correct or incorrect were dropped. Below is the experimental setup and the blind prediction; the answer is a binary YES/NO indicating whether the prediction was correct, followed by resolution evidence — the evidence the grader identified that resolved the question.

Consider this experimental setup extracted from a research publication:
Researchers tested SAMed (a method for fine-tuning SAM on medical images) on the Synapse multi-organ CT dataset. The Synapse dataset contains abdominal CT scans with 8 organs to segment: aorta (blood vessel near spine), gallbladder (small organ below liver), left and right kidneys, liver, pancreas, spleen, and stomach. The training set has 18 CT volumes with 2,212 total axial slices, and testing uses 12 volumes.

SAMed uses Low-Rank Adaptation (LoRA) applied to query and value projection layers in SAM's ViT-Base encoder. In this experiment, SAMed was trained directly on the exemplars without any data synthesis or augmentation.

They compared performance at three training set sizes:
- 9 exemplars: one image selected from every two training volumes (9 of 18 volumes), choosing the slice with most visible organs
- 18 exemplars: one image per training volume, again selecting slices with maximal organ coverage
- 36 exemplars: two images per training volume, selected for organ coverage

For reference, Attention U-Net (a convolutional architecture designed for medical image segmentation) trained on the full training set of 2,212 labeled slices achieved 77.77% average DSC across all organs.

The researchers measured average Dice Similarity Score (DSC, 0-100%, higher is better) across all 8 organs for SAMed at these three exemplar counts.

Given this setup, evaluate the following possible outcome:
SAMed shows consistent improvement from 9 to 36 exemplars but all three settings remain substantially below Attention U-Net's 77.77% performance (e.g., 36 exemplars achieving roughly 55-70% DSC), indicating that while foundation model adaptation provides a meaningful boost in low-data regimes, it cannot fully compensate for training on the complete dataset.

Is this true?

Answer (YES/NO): YES